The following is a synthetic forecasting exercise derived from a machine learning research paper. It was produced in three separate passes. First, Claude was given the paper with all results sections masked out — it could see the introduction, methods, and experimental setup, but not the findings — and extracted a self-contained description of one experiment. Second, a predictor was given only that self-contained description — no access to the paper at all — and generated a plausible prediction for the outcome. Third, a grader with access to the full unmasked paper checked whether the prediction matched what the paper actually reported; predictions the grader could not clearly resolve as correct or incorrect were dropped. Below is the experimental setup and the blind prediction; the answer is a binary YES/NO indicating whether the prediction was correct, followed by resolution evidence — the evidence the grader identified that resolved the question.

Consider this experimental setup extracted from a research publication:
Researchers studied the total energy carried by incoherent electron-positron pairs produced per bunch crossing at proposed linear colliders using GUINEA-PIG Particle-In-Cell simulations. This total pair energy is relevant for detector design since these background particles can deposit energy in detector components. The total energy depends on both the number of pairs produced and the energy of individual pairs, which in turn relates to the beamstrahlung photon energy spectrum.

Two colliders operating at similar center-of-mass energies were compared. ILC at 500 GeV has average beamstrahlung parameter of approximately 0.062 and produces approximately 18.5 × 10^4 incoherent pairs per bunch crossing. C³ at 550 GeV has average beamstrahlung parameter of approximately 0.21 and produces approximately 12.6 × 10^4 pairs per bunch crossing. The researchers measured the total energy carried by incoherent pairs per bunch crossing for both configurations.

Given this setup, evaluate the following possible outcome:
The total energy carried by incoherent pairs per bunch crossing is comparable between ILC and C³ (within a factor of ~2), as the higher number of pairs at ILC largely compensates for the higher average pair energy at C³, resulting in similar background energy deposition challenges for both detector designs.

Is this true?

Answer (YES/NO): NO